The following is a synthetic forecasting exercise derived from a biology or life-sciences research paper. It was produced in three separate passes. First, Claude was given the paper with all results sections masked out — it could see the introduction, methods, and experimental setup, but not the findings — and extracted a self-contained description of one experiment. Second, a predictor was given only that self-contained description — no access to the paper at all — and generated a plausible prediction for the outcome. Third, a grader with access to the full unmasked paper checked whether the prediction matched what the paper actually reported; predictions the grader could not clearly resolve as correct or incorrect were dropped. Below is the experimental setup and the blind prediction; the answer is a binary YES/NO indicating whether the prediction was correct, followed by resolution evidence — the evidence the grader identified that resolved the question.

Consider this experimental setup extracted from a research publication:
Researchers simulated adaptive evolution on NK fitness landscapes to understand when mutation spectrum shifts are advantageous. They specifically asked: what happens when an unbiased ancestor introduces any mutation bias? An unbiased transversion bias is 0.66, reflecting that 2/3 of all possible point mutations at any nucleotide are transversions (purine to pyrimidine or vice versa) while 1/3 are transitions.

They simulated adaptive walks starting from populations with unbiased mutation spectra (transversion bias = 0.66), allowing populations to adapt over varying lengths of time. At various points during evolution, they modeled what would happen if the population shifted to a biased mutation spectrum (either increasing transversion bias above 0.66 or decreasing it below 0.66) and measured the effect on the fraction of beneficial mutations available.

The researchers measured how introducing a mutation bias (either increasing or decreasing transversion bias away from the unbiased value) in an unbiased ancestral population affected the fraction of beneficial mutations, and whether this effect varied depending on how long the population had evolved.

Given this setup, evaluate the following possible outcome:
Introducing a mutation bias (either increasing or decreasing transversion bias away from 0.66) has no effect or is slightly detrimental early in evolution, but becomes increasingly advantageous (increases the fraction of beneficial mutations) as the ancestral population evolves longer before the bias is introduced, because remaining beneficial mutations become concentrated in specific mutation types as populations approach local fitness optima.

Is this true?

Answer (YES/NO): NO